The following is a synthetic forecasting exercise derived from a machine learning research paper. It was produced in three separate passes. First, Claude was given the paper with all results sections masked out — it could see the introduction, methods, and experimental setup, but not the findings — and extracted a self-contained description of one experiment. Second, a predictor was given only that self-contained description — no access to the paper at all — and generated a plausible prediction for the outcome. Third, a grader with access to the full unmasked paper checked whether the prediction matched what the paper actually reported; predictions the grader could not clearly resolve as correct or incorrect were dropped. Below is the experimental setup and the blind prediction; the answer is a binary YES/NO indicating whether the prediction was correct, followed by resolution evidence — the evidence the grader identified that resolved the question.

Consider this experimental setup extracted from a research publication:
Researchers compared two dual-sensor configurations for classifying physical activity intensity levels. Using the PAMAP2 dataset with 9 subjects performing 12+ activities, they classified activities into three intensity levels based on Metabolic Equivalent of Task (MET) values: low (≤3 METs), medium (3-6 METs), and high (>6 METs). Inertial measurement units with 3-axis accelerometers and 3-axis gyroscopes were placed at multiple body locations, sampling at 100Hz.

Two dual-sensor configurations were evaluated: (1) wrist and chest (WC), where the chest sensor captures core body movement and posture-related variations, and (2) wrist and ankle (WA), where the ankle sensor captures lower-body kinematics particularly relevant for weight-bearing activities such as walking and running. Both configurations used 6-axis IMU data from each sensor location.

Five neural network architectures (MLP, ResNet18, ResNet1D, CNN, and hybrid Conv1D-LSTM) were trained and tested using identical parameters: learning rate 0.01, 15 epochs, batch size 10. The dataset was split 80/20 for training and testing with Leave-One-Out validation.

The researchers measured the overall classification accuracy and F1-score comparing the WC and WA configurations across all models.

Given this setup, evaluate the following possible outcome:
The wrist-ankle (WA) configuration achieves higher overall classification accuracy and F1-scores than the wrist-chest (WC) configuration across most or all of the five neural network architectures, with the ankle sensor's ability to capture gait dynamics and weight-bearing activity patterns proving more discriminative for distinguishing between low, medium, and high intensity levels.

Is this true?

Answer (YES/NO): YES